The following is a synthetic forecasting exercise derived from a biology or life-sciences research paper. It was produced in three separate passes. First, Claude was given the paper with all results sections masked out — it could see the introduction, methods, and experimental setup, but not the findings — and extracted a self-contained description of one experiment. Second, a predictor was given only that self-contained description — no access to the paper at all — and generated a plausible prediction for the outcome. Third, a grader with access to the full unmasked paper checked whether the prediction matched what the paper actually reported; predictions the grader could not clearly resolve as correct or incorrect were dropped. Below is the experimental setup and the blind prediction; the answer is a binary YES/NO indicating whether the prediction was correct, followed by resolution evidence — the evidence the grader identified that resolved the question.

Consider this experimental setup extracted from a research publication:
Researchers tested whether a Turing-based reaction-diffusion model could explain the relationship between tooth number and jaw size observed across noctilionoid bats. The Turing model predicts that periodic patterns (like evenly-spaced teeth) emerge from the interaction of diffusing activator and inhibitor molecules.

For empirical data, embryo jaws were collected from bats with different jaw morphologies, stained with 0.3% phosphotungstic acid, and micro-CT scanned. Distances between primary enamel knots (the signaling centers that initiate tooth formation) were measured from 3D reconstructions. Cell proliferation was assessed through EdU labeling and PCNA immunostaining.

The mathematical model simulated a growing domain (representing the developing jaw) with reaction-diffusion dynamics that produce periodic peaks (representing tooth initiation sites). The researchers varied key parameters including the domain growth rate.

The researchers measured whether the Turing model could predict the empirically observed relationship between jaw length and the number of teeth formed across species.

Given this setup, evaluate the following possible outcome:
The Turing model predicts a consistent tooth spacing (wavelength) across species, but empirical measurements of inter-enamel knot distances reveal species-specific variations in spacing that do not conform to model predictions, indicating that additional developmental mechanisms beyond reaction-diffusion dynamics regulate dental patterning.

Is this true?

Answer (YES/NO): NO